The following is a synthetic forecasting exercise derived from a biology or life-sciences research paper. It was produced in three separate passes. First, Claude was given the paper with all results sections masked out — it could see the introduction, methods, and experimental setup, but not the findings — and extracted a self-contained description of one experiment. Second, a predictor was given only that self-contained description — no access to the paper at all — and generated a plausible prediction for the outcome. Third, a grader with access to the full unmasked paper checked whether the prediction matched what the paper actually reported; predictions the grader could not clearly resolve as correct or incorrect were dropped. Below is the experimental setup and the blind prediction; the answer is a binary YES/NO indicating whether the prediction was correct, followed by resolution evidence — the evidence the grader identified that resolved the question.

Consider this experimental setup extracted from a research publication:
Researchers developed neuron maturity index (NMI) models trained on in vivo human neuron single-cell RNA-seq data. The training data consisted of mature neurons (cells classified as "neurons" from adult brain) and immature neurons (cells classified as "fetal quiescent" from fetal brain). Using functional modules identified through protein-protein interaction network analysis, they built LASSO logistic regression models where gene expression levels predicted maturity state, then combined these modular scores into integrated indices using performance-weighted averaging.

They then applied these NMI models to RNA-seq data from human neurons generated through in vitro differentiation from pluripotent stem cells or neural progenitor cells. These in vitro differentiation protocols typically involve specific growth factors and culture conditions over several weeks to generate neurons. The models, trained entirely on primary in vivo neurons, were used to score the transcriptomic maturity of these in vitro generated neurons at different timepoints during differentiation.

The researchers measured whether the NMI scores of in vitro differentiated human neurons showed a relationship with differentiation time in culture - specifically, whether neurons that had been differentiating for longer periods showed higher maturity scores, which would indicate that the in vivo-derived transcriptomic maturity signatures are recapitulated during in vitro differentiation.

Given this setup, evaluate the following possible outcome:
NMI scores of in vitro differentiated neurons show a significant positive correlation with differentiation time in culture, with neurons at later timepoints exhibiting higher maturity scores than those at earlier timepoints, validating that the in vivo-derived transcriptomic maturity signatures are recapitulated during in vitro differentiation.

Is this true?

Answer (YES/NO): YES